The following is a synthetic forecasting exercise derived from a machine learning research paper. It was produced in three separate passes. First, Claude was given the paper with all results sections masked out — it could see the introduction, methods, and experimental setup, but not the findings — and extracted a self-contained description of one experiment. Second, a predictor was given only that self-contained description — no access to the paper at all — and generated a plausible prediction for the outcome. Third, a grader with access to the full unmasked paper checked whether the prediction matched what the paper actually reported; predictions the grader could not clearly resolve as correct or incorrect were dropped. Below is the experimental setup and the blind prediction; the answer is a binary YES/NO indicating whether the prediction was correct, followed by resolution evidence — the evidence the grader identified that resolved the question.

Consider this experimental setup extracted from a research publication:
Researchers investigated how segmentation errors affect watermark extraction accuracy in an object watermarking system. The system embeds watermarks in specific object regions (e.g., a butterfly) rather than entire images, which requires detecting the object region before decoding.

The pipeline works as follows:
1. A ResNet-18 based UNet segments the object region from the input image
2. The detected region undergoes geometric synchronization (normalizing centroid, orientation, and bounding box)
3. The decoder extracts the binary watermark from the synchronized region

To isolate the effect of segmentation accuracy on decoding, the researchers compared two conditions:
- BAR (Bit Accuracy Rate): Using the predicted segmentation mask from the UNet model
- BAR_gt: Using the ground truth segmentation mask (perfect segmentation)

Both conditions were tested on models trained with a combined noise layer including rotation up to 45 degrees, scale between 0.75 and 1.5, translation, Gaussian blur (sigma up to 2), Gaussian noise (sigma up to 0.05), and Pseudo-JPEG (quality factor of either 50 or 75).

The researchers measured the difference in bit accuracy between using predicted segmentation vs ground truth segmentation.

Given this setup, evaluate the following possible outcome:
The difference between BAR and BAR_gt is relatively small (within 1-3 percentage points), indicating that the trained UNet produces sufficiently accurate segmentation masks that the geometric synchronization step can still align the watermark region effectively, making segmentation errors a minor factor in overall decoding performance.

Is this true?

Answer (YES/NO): YES